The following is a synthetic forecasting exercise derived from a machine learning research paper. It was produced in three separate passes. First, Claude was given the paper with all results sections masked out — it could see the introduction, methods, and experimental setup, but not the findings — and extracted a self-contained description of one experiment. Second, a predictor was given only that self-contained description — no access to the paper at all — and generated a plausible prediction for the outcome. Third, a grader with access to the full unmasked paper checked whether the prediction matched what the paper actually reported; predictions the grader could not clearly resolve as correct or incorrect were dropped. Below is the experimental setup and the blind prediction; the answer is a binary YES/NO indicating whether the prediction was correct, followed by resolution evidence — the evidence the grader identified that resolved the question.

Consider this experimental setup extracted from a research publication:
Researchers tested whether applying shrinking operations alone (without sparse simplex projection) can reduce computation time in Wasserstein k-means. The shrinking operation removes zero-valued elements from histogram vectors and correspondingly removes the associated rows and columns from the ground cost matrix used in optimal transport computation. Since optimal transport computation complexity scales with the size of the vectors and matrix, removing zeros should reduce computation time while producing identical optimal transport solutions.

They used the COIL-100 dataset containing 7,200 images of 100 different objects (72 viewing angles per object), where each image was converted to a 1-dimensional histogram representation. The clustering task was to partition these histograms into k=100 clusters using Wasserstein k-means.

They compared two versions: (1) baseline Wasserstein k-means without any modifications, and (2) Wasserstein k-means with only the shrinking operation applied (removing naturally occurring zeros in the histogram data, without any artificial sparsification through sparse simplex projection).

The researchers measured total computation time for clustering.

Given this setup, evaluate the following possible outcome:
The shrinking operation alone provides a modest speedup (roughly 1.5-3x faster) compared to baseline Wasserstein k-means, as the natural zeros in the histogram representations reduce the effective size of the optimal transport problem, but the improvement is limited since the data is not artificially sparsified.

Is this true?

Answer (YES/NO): NO